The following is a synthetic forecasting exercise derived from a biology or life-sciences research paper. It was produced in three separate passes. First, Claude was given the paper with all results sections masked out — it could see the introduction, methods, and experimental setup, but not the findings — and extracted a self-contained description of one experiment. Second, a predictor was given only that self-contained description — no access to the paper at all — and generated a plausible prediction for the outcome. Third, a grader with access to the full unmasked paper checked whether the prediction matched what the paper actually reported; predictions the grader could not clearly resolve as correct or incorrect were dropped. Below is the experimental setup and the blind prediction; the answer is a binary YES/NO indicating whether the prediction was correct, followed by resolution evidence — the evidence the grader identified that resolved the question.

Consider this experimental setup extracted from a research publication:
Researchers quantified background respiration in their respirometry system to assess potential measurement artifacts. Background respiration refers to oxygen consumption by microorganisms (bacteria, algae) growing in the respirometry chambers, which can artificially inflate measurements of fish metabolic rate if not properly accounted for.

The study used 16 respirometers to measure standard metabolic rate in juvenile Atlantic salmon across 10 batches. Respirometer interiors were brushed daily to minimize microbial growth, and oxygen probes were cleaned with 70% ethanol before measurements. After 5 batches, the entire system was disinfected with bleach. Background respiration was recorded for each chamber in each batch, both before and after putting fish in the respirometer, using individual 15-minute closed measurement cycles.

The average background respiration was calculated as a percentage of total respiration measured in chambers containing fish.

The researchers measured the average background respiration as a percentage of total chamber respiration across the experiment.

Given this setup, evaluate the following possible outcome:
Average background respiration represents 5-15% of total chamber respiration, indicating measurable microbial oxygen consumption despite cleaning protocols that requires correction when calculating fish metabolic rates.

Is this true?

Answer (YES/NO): YES